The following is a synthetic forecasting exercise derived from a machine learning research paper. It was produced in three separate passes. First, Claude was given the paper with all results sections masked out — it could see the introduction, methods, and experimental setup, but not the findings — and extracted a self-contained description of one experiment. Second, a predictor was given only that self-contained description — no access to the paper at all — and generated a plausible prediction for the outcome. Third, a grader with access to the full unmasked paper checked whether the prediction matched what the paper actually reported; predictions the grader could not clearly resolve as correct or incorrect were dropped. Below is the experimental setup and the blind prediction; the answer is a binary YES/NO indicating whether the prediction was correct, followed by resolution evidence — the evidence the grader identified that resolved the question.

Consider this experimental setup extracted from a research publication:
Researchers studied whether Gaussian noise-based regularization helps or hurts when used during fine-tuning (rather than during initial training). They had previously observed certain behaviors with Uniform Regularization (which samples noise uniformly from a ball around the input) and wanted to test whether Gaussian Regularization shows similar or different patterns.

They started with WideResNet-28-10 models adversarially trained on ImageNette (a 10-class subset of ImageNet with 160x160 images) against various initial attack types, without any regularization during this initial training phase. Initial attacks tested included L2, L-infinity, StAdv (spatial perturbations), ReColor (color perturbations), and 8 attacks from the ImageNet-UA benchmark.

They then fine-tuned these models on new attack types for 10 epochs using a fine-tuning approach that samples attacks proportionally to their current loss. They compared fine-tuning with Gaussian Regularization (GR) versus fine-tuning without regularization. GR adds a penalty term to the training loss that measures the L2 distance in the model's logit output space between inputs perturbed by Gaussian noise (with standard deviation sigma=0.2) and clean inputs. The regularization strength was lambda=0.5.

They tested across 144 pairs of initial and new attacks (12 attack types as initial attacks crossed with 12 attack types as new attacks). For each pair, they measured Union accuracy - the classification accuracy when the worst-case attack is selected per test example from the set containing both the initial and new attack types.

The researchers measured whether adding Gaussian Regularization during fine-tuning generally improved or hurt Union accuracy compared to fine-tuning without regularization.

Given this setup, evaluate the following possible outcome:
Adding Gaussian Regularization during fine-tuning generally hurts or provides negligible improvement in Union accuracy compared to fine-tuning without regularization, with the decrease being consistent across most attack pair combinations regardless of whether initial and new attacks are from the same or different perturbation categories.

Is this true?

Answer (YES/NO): YES